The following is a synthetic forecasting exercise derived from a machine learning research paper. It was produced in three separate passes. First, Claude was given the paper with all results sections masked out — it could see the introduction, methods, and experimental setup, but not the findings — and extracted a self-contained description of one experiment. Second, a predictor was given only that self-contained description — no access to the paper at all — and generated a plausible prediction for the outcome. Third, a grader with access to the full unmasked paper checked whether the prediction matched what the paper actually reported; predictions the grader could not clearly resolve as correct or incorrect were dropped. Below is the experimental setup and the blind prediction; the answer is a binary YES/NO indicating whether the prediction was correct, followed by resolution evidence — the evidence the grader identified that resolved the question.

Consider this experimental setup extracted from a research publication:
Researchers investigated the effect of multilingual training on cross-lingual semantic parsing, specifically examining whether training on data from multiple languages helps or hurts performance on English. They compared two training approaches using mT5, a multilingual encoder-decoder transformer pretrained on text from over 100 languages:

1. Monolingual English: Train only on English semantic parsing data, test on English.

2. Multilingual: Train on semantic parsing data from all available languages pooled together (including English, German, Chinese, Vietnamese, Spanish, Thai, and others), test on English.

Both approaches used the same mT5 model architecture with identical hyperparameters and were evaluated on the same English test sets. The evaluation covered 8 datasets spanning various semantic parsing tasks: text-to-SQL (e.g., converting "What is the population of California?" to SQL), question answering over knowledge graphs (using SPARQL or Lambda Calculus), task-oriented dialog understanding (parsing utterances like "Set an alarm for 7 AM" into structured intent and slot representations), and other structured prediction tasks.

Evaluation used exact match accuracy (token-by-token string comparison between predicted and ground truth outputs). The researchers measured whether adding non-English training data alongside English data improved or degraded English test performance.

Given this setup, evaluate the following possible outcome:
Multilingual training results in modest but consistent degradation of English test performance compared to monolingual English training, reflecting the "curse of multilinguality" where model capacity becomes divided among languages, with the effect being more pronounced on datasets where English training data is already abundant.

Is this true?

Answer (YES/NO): NO